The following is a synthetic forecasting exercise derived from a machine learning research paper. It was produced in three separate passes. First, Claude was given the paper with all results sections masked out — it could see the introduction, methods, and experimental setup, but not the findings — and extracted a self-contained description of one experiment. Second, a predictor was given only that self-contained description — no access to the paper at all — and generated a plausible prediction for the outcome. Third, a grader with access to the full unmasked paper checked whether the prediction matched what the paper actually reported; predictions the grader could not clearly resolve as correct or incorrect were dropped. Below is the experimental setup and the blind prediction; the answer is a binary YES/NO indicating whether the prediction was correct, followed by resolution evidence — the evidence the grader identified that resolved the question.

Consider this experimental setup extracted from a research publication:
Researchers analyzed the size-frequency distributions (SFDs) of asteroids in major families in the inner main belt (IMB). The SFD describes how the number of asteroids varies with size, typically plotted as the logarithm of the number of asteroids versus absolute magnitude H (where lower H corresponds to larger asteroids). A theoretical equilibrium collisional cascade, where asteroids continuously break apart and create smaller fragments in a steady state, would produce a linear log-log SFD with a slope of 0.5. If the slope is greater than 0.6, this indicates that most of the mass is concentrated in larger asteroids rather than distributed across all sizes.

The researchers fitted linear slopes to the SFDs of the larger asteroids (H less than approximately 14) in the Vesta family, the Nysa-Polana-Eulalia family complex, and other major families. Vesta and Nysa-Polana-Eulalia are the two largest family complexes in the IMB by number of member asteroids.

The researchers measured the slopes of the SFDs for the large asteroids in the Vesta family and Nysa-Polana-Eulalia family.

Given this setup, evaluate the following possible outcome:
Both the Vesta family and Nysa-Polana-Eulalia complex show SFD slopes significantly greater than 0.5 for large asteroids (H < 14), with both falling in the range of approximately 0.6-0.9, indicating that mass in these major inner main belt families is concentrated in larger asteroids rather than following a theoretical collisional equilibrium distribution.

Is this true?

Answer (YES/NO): NO